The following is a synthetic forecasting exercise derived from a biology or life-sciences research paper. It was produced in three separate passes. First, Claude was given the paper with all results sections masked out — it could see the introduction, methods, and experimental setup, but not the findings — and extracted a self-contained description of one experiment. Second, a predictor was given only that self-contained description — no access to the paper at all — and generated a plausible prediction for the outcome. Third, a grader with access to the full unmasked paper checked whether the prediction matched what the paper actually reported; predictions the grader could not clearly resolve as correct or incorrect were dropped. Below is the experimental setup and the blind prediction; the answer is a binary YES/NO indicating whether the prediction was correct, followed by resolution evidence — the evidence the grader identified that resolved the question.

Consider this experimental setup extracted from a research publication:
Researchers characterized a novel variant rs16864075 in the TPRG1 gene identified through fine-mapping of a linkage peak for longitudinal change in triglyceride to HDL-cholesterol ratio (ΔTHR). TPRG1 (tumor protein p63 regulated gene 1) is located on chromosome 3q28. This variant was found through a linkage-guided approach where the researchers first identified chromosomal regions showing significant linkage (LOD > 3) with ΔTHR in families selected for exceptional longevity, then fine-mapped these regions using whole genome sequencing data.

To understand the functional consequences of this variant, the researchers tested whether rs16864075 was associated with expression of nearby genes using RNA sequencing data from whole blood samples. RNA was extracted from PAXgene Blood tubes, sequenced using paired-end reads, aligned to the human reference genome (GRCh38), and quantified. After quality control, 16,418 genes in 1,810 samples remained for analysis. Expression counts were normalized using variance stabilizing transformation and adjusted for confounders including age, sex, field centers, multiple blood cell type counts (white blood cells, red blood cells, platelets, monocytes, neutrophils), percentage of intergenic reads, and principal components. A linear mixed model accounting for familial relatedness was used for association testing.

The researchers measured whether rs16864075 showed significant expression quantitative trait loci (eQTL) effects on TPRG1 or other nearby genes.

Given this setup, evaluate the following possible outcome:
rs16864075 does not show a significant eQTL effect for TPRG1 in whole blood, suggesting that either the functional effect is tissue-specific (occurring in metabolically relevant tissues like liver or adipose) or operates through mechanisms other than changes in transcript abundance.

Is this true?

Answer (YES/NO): YES